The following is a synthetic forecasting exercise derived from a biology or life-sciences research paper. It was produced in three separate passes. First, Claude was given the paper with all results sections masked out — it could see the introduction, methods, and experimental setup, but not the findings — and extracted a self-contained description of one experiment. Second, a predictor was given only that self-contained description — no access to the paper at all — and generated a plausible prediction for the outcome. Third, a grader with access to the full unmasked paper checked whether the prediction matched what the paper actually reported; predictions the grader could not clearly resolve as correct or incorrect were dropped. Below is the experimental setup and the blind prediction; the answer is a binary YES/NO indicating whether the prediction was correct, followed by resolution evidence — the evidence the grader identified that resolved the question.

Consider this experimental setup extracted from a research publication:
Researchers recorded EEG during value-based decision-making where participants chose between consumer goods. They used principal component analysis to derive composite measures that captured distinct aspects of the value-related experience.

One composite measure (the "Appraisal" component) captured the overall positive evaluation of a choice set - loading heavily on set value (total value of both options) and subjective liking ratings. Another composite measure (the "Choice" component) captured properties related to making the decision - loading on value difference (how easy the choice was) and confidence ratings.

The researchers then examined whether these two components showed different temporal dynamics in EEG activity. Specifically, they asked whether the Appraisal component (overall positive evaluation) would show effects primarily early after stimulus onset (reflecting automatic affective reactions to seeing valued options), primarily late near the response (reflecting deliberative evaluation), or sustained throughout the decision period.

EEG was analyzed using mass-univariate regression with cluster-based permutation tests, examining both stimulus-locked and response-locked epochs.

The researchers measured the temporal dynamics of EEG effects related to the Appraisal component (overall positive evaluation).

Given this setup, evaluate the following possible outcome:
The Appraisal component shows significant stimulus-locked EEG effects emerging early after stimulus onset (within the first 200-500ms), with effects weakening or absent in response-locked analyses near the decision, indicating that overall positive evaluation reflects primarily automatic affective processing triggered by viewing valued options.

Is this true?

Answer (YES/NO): NO